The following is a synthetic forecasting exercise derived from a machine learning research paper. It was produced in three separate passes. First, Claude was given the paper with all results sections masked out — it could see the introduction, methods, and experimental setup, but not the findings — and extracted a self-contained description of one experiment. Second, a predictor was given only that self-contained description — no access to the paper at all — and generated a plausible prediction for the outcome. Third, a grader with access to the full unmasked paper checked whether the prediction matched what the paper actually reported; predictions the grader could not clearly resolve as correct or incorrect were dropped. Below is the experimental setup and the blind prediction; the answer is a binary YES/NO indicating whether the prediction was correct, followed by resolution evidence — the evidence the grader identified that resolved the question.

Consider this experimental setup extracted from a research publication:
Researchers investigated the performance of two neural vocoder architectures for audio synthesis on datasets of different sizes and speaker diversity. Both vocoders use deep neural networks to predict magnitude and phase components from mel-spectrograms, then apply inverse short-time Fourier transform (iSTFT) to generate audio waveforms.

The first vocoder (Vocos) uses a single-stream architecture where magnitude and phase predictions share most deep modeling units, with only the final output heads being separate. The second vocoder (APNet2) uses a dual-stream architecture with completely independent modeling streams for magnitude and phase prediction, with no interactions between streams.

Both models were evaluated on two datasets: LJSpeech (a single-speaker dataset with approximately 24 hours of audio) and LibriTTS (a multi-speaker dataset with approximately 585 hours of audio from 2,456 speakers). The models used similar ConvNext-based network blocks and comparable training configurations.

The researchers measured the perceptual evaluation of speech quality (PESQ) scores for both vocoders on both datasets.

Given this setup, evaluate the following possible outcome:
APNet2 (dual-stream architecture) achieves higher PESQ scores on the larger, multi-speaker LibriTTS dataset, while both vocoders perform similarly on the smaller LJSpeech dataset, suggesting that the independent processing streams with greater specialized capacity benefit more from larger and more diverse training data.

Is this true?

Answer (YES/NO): NO